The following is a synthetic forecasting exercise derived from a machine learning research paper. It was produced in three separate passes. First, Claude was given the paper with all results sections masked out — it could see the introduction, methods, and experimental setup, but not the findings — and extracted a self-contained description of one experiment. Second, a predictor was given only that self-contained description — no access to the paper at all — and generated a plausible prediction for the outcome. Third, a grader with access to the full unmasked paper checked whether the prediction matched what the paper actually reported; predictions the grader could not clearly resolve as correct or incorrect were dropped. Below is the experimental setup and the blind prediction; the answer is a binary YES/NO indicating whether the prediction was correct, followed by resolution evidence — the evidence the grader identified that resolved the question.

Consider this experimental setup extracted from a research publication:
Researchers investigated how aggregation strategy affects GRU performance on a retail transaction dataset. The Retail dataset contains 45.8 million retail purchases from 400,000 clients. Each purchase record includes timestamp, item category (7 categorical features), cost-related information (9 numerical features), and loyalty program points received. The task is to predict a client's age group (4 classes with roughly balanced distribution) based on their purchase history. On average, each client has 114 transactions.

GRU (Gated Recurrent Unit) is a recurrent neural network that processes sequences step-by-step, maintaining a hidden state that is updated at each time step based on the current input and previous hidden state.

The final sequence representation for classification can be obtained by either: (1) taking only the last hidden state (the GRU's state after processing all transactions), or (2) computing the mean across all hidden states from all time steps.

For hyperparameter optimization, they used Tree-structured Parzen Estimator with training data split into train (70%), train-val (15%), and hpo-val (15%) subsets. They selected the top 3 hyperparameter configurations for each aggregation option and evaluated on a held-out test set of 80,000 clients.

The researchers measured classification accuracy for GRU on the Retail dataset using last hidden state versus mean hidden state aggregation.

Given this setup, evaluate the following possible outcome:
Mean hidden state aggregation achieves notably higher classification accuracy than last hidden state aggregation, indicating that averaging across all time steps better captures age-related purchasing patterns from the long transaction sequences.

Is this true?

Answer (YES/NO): NO